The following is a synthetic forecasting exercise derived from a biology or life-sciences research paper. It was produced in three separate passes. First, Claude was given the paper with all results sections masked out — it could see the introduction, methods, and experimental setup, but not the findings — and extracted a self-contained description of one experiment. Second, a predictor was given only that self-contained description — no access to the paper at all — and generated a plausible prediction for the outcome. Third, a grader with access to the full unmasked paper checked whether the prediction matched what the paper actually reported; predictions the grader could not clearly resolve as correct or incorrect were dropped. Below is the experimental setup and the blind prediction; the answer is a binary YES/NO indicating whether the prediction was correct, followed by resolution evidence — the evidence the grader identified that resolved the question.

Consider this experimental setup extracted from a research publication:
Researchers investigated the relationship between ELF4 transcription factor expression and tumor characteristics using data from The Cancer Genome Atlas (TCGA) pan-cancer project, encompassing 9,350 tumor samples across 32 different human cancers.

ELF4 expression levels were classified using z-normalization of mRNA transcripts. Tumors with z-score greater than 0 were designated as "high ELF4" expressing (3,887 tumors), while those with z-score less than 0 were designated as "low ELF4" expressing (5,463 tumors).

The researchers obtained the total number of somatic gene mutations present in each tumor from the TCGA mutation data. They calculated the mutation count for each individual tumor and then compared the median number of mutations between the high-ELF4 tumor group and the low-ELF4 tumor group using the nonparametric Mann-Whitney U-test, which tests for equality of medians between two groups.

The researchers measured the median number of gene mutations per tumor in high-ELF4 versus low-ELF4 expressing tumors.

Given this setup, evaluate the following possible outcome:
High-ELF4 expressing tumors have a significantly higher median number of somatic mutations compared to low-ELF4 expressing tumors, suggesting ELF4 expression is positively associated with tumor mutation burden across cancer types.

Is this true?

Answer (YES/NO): YES